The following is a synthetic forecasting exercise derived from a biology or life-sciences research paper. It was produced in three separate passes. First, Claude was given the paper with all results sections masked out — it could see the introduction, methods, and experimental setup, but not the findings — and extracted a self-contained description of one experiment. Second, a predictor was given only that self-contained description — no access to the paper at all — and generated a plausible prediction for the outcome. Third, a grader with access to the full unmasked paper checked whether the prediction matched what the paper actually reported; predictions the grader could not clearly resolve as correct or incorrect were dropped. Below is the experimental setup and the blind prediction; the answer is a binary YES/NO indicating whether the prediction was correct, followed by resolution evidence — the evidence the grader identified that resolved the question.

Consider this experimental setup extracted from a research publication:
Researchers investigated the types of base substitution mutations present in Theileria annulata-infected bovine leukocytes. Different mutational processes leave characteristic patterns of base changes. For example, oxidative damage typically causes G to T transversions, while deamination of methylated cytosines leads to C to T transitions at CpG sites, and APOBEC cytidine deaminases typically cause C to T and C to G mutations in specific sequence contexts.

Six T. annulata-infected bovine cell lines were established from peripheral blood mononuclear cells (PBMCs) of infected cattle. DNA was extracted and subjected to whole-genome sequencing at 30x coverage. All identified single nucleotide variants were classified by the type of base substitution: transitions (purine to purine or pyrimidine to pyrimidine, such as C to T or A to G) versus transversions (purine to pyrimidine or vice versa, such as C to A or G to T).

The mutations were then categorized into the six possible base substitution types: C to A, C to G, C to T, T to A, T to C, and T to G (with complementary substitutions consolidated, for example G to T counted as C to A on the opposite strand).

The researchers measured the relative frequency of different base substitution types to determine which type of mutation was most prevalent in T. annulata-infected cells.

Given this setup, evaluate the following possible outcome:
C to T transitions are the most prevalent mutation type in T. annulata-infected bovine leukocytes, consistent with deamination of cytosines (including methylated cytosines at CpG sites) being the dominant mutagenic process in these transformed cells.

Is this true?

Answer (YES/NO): NO